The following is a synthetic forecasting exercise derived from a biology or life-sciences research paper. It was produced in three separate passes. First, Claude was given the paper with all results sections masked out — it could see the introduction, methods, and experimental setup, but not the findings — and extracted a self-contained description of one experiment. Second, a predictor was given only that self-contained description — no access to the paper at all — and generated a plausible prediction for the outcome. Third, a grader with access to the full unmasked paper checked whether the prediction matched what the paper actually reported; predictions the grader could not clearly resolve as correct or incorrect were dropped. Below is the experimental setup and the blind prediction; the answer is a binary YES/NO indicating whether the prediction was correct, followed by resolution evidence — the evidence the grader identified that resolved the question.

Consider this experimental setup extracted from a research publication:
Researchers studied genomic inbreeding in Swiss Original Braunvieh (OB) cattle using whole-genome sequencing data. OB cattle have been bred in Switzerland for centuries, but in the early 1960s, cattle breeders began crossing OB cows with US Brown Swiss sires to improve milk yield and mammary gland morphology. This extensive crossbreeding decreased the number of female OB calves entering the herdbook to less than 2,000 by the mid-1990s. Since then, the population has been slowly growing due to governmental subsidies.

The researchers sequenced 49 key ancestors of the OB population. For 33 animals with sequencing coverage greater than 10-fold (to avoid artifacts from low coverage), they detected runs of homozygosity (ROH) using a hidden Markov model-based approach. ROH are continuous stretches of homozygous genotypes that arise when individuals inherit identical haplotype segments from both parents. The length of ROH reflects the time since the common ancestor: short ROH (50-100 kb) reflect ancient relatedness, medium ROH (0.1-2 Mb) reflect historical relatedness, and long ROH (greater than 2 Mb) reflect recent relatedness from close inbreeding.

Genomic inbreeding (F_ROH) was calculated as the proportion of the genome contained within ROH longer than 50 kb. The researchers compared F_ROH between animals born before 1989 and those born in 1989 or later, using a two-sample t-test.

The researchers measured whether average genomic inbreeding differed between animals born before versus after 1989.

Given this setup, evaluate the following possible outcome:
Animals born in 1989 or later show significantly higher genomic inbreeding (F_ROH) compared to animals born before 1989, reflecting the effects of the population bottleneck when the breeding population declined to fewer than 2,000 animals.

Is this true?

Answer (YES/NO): YES